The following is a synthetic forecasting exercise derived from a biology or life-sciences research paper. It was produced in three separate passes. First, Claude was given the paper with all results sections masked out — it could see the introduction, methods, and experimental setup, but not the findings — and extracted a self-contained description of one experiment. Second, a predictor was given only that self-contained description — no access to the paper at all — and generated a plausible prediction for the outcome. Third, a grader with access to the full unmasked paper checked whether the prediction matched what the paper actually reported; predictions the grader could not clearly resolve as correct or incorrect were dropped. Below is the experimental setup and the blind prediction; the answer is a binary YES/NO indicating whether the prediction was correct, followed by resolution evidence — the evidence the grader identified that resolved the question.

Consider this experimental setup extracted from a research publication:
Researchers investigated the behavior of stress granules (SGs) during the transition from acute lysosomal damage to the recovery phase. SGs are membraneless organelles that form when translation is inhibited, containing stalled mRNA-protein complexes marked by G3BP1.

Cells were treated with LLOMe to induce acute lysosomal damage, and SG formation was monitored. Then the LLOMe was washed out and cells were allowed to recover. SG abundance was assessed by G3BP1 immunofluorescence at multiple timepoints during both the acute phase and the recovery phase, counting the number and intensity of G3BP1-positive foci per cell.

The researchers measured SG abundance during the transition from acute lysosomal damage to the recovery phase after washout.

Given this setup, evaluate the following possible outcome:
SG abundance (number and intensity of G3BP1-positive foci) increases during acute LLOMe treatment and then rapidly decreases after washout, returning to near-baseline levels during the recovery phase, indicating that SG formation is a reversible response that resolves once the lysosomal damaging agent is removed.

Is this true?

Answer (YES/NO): NO